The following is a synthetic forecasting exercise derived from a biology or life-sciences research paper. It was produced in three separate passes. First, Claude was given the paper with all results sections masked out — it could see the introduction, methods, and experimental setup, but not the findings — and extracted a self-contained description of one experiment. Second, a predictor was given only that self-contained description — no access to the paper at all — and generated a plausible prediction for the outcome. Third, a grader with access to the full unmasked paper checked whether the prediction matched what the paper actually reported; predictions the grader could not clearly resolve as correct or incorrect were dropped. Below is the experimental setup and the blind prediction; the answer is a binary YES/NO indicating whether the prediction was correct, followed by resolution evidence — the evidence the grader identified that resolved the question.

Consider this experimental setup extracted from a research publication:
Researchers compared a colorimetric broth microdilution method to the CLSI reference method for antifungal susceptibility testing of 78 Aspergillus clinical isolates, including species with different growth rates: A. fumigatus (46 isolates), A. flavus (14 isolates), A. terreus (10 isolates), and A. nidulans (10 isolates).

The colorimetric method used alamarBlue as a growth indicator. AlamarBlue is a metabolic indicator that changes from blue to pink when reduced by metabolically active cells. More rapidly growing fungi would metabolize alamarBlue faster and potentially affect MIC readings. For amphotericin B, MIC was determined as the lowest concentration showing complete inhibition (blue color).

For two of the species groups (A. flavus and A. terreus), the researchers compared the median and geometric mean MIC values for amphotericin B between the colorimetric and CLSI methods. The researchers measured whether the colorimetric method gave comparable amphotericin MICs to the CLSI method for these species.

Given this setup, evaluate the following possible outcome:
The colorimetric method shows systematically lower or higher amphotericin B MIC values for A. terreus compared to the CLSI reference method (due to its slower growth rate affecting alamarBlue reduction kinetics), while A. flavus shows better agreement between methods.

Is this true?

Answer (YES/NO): NO